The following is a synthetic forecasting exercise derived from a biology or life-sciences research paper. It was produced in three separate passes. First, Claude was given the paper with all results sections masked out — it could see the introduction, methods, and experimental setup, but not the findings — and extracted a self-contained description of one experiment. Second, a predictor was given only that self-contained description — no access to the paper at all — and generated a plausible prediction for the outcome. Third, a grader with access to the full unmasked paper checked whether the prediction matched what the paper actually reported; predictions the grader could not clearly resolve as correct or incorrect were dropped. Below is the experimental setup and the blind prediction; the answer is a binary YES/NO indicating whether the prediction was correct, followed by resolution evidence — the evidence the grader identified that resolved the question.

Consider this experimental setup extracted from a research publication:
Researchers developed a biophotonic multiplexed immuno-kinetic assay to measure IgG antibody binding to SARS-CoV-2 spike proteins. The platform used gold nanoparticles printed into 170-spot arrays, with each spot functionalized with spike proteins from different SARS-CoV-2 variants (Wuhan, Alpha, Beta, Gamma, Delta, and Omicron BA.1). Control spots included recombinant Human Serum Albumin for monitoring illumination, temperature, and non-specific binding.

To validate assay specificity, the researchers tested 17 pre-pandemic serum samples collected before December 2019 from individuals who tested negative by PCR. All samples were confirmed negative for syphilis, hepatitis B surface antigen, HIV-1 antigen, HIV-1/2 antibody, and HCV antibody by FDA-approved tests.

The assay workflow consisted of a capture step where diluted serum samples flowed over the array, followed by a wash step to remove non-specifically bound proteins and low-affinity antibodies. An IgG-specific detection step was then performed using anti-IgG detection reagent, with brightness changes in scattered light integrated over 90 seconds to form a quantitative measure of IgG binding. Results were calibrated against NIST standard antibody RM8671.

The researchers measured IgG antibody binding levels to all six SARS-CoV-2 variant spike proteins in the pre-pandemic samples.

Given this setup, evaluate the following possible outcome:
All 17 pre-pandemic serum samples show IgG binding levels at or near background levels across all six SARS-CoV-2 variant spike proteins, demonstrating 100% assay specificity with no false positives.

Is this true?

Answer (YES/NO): NO